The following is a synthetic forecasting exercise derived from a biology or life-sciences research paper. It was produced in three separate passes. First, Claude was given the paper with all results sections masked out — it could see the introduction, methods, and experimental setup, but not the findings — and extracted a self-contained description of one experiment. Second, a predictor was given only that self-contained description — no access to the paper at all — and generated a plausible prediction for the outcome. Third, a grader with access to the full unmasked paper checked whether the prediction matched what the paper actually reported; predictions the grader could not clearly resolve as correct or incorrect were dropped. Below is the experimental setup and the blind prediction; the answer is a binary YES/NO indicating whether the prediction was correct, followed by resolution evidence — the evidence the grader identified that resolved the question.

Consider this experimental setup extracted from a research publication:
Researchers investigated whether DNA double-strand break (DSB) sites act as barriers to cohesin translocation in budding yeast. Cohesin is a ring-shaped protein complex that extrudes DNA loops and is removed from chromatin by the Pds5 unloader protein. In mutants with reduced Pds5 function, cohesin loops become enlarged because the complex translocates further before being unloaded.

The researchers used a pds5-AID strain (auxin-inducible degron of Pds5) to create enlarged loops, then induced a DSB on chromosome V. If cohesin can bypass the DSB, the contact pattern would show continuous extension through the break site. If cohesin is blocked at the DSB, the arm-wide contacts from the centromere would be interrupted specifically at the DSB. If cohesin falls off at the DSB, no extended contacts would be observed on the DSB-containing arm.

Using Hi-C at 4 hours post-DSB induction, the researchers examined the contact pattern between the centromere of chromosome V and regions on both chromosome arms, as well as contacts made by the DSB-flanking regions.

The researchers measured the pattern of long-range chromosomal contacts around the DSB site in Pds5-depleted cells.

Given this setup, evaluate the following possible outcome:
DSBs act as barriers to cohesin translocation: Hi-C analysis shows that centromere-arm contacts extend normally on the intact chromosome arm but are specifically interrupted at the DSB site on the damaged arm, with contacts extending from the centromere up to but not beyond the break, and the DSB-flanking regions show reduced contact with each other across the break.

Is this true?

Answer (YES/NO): NO